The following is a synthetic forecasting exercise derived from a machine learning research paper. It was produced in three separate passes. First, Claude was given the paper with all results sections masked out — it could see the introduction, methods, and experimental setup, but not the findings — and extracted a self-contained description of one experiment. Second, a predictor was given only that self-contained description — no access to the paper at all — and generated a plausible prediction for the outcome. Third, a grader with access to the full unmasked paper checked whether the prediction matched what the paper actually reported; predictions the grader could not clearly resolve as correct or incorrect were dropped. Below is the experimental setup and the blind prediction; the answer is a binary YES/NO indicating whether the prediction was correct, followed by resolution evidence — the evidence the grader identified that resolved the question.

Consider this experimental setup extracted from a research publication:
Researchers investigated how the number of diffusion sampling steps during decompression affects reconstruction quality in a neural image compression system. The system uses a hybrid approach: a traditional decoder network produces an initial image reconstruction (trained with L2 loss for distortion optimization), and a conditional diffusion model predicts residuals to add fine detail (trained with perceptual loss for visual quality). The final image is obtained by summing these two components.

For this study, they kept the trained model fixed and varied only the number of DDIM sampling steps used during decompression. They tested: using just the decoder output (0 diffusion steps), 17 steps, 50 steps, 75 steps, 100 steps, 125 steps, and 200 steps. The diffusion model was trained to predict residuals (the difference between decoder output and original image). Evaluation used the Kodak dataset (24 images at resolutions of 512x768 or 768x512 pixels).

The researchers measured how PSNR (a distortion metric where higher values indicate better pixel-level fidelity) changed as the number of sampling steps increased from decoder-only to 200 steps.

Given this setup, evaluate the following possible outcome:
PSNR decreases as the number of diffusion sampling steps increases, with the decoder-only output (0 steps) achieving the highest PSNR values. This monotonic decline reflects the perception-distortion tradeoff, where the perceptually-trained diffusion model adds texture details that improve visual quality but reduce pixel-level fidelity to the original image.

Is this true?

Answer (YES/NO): YES